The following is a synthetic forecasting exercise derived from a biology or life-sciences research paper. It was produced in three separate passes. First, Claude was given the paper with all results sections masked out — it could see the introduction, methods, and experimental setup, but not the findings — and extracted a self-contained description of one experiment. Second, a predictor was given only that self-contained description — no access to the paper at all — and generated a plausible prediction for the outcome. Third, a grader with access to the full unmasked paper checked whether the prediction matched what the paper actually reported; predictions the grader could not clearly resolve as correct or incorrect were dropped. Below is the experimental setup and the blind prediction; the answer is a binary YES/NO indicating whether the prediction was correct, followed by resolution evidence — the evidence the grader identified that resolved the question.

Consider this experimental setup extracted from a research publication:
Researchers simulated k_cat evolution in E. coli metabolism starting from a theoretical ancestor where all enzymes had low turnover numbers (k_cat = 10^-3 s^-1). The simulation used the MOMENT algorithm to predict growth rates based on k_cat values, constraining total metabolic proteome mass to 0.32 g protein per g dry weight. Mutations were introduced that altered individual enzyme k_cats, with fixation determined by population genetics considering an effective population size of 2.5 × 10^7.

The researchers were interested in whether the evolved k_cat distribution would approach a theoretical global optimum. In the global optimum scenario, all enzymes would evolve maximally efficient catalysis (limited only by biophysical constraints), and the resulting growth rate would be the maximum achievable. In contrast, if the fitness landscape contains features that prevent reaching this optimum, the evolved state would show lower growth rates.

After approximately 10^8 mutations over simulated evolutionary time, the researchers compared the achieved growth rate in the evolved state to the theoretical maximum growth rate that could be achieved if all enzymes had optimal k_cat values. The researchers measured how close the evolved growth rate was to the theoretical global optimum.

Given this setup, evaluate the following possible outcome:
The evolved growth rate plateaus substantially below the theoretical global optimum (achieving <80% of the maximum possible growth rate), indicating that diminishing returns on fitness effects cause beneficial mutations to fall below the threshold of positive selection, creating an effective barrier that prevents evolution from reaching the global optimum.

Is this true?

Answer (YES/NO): YES